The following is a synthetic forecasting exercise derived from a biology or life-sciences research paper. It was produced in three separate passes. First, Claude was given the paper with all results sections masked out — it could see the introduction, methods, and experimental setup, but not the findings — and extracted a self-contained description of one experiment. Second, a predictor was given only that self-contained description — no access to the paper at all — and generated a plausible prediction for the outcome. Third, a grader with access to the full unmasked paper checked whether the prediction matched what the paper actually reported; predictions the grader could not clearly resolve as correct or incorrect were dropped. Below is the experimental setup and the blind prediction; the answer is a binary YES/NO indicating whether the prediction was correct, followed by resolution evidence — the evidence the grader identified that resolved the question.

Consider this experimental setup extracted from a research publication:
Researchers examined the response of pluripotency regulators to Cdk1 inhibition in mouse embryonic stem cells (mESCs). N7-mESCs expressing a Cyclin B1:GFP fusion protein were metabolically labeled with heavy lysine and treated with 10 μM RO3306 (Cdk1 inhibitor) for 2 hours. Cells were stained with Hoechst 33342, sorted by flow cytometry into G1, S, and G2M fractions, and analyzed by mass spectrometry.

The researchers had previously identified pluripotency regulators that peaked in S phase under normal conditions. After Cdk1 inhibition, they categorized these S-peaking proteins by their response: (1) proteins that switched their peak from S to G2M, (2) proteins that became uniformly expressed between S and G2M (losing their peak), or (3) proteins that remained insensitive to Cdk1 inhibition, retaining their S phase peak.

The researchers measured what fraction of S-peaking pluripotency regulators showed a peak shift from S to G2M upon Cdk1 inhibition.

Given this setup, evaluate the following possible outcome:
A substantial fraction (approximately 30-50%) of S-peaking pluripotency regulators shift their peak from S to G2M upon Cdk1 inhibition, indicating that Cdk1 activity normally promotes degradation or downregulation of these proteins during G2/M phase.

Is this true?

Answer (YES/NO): YES